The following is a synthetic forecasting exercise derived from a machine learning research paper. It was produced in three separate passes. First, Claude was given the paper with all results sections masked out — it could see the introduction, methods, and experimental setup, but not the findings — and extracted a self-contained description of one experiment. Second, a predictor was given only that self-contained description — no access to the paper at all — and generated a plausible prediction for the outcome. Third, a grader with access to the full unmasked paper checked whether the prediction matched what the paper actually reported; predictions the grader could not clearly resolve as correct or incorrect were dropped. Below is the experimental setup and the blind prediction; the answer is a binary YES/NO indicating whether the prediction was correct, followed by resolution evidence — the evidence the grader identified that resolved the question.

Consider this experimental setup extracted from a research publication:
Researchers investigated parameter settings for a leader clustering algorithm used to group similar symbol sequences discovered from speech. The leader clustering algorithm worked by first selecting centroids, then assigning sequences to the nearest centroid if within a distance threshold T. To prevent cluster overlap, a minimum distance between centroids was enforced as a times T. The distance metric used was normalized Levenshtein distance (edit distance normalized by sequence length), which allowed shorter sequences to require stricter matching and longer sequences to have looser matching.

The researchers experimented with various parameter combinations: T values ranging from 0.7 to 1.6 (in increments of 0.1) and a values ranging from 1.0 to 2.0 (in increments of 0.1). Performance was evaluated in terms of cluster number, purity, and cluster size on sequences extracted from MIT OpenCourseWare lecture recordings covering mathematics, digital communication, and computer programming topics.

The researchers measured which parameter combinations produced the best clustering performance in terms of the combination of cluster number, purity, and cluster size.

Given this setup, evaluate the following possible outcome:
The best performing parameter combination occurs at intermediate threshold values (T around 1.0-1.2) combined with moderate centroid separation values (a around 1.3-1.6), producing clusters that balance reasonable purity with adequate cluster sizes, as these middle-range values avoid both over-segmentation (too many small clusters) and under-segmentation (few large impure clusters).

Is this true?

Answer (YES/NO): NO